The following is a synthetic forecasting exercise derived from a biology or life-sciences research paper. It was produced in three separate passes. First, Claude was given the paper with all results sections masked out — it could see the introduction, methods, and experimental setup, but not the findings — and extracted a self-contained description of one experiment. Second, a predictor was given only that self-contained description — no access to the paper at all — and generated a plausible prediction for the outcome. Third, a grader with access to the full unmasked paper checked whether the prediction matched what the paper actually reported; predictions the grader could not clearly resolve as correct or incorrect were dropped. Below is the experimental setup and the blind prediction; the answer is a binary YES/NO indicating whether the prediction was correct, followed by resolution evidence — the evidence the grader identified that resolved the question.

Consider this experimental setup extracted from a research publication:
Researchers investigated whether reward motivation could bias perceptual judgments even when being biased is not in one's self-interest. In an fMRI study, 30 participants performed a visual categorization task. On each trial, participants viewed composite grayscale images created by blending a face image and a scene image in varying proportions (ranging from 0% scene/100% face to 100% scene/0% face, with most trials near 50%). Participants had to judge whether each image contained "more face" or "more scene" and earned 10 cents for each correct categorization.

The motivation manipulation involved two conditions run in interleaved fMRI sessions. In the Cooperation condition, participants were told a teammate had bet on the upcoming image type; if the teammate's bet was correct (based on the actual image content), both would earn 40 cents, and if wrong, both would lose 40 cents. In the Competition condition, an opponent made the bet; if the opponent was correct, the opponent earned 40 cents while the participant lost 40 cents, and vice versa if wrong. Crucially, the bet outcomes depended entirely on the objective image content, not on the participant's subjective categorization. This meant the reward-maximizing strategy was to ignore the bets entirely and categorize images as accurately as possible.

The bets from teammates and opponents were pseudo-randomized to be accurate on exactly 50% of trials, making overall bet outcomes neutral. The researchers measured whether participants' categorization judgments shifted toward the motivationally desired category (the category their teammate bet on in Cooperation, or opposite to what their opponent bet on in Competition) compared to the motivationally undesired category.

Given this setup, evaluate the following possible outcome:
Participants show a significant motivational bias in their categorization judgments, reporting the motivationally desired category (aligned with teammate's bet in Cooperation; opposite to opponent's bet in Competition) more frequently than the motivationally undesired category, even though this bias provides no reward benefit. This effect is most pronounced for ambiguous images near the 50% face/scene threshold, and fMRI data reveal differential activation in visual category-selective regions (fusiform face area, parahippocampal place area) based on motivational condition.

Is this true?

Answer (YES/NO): NO